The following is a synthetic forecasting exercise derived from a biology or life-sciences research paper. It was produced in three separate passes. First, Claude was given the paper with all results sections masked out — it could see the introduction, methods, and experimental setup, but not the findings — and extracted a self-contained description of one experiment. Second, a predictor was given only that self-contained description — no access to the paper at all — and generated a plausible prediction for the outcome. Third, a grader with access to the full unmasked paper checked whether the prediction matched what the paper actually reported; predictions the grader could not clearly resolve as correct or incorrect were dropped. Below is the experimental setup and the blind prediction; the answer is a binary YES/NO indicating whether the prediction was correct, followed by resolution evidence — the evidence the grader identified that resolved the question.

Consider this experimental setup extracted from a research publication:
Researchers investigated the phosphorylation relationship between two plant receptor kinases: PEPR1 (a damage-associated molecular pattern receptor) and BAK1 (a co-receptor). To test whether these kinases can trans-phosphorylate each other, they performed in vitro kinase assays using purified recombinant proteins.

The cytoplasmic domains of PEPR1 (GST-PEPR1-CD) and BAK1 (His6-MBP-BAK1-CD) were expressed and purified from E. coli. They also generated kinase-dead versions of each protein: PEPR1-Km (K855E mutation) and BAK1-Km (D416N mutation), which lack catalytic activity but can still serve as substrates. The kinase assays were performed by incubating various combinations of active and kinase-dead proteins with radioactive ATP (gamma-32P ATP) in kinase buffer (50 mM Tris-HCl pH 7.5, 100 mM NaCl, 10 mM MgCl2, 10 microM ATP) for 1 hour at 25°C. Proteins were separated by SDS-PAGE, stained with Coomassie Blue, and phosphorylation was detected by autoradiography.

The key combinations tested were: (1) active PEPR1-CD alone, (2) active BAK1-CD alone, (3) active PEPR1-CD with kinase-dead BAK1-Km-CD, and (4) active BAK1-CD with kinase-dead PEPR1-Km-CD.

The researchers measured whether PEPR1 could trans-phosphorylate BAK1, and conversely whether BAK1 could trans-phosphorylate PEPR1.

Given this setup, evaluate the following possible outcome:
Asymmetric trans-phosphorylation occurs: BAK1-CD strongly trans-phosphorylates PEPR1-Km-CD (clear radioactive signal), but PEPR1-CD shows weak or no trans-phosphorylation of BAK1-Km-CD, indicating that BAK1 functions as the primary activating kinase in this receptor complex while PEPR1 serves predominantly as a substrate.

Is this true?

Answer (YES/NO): NO